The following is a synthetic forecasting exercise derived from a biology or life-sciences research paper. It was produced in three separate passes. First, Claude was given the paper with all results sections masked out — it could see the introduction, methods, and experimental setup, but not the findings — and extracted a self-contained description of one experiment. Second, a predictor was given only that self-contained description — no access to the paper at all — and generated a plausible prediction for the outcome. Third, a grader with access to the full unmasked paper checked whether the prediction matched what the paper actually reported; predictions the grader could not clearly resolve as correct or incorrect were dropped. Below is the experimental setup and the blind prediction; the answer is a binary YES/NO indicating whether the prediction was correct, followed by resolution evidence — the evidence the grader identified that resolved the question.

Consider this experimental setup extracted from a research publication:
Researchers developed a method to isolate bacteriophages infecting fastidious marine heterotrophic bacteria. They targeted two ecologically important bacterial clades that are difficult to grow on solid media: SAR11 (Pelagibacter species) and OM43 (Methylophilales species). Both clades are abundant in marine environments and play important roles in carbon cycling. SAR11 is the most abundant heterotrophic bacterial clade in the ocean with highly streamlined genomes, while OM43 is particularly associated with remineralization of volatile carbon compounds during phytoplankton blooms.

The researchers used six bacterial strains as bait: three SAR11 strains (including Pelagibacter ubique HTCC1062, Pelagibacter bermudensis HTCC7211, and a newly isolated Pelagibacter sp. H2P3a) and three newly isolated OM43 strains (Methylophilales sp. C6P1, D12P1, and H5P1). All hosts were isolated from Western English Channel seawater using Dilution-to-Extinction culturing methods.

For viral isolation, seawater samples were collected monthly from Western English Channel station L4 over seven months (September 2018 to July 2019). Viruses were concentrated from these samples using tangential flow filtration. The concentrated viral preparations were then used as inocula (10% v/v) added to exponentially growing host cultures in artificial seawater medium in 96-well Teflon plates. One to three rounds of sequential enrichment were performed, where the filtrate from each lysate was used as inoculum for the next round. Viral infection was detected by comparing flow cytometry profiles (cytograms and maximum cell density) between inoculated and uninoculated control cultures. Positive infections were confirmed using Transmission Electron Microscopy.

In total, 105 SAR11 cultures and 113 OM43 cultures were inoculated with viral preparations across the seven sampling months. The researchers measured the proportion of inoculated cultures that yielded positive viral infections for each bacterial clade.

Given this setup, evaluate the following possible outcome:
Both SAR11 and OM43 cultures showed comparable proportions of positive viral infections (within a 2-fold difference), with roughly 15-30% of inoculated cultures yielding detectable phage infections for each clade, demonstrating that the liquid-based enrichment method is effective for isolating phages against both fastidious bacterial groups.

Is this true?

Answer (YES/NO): NO